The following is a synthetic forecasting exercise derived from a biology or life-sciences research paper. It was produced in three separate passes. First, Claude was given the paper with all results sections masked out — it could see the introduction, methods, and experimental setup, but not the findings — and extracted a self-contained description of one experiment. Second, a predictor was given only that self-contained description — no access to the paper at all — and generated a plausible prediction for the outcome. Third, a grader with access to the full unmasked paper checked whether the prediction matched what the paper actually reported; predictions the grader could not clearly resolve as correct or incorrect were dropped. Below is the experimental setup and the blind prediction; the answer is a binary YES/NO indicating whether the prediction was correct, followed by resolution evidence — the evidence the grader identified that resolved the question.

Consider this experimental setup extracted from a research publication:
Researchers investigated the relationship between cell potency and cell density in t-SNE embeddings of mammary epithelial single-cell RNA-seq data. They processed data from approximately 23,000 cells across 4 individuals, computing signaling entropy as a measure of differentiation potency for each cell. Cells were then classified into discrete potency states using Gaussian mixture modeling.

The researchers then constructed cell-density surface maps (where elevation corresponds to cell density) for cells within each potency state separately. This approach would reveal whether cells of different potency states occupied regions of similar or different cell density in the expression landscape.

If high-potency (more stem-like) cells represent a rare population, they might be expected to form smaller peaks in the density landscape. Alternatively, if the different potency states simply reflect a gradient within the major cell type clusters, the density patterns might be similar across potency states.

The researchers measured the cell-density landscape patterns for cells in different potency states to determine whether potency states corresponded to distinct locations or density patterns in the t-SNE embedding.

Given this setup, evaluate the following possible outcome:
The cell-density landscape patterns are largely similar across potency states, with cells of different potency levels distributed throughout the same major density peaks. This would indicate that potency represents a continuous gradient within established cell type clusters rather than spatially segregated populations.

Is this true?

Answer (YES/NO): NO